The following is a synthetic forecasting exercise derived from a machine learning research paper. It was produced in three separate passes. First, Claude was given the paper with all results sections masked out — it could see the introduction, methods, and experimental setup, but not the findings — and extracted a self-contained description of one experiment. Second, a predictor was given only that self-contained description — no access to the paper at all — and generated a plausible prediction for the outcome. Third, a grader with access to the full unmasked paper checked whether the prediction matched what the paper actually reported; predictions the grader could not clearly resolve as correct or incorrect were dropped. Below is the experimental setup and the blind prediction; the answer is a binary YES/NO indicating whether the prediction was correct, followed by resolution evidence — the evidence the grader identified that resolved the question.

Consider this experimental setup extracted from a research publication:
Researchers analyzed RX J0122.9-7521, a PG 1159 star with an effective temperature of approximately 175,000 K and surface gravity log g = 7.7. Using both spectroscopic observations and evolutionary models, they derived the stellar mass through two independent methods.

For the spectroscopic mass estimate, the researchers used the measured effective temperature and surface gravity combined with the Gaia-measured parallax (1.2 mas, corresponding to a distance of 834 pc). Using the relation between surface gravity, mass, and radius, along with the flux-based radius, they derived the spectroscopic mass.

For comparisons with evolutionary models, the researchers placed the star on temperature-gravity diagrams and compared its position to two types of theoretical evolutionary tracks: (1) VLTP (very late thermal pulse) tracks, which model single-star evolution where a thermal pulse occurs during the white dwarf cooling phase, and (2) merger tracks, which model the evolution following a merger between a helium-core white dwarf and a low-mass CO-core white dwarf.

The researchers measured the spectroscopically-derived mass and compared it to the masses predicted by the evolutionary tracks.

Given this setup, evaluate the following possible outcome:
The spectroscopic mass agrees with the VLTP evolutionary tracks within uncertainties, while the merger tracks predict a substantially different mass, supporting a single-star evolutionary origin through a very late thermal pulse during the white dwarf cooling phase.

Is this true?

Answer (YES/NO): NO